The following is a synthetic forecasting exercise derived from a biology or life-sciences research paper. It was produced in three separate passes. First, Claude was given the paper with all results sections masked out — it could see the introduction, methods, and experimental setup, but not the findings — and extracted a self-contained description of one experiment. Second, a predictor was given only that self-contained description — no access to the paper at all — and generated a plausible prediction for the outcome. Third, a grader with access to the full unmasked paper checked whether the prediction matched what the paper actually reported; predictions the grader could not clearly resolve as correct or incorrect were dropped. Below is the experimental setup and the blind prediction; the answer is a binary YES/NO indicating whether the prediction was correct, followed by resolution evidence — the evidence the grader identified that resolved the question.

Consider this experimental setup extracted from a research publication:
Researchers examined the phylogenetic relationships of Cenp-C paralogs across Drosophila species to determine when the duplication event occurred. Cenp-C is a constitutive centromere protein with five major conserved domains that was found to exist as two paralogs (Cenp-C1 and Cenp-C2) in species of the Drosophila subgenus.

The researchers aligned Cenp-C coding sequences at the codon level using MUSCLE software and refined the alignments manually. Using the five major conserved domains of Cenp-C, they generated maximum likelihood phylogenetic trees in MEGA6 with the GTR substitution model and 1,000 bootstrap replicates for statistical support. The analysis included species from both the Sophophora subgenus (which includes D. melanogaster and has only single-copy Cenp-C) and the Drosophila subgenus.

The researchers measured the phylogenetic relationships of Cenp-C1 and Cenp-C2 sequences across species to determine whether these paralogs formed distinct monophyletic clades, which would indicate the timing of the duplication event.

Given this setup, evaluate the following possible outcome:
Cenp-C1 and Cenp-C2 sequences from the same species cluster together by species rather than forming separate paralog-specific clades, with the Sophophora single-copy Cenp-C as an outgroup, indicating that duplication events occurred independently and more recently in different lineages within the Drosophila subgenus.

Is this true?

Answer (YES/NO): NO